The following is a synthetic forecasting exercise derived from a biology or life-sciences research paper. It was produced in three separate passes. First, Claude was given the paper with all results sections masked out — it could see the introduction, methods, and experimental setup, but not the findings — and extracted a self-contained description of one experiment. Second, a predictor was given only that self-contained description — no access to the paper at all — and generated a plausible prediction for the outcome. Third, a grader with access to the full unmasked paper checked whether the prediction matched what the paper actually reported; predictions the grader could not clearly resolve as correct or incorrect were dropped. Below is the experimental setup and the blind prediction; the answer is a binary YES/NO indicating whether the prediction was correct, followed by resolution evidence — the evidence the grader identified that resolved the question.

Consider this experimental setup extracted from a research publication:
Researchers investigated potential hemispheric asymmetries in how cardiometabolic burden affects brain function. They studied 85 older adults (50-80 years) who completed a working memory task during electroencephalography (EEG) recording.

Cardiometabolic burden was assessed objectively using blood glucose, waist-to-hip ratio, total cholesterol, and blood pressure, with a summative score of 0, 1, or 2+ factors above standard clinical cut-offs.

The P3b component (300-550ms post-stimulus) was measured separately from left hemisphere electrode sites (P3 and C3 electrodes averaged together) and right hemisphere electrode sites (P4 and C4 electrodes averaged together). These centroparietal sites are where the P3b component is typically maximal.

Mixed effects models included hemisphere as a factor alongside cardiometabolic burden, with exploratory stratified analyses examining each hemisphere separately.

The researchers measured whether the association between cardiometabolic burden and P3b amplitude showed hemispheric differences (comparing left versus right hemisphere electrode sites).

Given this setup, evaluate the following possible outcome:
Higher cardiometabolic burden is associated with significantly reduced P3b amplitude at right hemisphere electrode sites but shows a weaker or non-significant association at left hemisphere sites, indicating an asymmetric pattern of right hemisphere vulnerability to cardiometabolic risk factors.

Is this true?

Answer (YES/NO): NO